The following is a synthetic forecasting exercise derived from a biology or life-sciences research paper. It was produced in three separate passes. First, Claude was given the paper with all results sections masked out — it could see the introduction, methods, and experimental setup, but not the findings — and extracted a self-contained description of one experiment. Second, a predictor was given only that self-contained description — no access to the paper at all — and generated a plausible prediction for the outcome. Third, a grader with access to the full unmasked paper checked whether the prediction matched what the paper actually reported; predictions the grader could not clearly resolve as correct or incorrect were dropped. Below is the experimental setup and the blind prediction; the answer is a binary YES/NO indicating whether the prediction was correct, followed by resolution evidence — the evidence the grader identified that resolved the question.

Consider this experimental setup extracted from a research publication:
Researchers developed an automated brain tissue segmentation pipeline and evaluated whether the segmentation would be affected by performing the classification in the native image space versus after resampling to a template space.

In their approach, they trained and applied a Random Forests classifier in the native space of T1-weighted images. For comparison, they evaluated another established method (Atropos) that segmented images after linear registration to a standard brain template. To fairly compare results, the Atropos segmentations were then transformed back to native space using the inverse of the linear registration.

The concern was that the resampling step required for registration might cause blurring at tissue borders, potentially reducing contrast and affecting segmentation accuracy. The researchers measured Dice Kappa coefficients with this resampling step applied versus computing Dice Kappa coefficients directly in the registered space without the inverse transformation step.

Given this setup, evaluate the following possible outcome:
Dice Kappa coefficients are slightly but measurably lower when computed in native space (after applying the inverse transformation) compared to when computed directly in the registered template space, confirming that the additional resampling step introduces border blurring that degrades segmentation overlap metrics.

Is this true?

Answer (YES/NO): NO